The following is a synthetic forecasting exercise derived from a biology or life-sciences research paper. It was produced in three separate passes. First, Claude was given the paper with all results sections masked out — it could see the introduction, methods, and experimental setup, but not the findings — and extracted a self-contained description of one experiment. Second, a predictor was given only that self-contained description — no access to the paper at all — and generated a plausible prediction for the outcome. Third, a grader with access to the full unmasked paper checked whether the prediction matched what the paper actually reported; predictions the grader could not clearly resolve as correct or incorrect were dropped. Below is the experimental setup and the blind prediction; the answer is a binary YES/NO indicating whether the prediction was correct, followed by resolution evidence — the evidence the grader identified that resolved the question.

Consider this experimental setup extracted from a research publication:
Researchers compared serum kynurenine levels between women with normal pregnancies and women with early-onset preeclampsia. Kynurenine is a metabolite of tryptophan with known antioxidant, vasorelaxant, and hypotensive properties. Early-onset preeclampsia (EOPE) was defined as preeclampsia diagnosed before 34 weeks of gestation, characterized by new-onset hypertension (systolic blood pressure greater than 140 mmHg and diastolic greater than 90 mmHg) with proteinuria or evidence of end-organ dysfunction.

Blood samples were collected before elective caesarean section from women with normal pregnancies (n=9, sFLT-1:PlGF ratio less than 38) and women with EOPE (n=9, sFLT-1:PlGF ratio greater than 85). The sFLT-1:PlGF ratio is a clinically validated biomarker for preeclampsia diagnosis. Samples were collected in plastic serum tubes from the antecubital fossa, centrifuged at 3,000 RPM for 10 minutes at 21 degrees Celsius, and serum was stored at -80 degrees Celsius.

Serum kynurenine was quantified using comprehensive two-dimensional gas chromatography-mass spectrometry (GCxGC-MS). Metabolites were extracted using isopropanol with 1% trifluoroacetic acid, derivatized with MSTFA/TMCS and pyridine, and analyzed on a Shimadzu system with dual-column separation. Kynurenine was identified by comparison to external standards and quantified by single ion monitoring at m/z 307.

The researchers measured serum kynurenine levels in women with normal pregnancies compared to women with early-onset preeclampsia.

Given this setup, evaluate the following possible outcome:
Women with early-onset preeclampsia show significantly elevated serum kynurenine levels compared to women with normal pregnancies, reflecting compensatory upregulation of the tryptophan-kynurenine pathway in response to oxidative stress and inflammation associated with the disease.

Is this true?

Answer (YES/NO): NO